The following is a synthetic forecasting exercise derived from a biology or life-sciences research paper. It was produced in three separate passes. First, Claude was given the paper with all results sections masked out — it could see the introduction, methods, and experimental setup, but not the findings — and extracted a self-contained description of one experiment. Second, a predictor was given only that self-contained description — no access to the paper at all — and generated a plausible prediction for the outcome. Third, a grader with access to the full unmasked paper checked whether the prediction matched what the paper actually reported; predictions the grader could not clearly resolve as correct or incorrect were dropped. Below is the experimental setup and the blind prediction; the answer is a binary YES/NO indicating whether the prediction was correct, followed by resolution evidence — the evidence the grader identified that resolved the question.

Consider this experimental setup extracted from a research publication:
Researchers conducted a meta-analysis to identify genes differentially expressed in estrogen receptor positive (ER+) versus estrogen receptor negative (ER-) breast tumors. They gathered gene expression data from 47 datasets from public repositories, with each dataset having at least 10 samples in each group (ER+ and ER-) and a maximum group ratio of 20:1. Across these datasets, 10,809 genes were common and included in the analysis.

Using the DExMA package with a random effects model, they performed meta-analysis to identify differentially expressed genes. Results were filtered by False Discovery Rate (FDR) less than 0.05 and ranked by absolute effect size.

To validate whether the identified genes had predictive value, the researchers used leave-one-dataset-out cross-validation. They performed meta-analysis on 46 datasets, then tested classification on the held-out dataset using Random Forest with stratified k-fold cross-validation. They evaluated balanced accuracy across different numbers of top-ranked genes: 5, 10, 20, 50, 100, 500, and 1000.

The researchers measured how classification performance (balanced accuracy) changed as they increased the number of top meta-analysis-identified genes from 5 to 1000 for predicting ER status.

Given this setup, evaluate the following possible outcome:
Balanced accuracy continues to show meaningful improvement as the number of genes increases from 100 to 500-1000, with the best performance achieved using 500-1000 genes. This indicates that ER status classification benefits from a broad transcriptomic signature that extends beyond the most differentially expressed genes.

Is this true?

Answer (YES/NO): NO